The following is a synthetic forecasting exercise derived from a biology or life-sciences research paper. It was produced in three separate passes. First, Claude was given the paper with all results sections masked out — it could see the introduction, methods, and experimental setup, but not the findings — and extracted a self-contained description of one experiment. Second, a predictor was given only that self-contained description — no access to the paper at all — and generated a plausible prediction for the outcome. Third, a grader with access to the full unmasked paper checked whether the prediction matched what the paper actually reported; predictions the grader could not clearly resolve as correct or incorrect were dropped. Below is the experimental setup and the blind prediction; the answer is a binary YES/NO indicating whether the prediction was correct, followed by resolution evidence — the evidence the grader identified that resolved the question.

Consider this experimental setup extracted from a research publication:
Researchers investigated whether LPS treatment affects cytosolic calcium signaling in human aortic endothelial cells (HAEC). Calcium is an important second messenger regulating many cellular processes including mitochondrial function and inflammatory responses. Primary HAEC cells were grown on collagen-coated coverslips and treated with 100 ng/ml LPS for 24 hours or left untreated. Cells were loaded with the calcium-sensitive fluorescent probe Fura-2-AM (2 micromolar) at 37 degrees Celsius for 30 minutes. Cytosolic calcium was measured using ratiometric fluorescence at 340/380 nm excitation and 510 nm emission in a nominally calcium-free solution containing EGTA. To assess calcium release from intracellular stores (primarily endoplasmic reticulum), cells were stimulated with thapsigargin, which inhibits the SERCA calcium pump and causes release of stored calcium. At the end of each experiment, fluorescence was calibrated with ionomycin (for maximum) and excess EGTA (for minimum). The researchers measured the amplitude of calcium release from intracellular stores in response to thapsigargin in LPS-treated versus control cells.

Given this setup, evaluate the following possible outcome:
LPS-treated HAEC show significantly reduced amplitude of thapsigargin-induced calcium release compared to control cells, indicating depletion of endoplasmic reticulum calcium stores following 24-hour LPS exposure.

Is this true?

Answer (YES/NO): NO